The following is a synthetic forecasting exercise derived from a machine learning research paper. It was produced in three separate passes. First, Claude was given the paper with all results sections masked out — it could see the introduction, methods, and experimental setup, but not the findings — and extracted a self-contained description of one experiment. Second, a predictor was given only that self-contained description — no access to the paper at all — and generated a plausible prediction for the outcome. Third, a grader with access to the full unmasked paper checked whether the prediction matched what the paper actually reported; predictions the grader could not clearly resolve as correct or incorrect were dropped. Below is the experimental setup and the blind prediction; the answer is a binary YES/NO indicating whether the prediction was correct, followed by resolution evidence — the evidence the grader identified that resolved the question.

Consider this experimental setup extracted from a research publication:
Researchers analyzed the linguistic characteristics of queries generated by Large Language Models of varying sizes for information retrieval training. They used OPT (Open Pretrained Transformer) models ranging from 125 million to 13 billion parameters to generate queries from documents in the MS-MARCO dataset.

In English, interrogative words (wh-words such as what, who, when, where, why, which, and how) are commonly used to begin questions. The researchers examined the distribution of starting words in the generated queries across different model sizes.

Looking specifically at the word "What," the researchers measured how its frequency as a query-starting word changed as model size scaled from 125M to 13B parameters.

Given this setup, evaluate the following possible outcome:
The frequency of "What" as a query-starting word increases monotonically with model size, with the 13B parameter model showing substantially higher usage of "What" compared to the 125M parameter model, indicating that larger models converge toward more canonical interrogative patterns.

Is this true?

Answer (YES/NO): YES